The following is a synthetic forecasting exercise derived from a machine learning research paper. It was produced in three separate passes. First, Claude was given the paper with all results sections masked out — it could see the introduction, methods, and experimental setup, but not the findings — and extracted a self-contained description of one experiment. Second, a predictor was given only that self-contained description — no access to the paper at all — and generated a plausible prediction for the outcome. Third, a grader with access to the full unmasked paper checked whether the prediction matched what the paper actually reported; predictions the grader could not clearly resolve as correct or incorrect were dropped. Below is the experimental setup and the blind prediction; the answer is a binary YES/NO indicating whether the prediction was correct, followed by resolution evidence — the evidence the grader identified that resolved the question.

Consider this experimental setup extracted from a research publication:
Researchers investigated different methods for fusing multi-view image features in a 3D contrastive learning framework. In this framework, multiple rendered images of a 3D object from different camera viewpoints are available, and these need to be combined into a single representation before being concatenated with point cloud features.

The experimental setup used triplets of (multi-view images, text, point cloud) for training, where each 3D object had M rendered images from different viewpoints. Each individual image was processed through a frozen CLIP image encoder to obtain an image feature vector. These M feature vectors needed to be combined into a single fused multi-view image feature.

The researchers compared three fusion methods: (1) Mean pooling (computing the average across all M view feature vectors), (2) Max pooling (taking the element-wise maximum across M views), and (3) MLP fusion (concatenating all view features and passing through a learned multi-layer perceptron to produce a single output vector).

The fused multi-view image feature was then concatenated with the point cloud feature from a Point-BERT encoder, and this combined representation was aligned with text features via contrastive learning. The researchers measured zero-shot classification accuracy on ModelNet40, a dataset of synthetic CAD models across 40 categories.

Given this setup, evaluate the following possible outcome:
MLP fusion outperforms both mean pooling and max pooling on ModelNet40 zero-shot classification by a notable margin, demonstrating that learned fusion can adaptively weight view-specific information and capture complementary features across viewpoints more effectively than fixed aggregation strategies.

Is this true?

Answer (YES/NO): NO